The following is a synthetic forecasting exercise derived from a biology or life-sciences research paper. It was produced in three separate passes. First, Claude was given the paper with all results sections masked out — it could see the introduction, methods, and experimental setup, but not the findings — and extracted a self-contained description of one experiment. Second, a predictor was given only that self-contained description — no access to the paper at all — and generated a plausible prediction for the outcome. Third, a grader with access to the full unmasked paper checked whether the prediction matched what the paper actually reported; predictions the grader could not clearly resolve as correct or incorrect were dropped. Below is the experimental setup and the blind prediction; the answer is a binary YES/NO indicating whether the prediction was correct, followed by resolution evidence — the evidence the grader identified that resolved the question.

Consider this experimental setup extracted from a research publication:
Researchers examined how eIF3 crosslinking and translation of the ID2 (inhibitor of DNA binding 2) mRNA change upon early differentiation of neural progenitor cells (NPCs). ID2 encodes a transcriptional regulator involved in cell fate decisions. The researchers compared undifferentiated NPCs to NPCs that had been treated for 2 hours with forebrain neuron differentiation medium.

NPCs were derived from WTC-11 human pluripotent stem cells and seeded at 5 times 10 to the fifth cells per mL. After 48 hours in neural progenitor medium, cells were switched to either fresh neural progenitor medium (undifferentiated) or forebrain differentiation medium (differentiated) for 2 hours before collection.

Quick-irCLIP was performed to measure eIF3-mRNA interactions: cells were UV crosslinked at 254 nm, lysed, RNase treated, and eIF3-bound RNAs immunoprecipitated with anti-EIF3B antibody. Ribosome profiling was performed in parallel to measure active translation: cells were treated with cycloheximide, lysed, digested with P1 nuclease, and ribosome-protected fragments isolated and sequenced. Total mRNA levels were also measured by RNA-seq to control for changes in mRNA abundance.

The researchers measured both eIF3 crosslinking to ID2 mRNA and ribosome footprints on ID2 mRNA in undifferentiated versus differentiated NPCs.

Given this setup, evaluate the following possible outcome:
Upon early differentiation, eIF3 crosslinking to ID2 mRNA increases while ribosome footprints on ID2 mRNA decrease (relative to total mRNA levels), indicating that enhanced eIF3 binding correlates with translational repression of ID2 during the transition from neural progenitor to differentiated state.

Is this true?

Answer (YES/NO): NO